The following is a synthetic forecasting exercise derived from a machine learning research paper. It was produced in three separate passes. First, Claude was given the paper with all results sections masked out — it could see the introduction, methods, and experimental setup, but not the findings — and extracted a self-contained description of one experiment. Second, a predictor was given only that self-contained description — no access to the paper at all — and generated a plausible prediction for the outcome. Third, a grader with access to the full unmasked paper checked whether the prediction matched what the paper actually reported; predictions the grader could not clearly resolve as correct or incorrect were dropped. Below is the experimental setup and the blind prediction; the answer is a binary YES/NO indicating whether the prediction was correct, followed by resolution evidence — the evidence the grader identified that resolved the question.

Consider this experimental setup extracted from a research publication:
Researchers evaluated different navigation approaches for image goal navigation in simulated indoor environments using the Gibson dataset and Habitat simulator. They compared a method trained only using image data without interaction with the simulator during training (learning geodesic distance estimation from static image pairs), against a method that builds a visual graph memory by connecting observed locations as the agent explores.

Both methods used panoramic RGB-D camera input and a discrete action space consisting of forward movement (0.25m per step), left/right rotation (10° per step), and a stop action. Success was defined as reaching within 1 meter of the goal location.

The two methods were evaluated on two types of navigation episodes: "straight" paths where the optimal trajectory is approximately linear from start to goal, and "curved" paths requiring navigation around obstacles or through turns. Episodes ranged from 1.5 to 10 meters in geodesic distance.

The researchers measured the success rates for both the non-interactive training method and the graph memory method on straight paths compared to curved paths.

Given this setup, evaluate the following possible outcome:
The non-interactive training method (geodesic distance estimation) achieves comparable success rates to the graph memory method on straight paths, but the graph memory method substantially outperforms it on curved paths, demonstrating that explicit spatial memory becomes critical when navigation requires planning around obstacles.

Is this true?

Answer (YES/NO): NO